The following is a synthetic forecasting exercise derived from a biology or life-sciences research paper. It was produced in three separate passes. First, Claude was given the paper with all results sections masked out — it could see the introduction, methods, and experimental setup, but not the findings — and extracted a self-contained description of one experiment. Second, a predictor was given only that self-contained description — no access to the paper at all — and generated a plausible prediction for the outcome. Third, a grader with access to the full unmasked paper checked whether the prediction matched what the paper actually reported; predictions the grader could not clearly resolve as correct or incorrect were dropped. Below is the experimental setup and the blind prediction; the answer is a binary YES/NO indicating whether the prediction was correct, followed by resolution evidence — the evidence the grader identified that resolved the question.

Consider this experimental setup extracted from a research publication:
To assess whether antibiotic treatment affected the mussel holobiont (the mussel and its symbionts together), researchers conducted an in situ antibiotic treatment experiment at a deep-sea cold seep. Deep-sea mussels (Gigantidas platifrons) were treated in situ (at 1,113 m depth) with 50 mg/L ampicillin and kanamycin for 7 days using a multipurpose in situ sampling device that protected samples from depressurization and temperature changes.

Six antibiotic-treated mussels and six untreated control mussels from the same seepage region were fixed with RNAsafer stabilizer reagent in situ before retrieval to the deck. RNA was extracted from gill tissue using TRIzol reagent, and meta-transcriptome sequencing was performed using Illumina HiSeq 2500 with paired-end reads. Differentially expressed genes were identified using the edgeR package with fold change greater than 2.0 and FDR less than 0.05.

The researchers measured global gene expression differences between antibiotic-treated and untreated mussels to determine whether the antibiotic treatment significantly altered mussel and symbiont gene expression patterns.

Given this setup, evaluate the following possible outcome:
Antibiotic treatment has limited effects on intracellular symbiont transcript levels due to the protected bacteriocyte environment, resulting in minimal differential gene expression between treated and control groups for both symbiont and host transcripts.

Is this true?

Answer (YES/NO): YES